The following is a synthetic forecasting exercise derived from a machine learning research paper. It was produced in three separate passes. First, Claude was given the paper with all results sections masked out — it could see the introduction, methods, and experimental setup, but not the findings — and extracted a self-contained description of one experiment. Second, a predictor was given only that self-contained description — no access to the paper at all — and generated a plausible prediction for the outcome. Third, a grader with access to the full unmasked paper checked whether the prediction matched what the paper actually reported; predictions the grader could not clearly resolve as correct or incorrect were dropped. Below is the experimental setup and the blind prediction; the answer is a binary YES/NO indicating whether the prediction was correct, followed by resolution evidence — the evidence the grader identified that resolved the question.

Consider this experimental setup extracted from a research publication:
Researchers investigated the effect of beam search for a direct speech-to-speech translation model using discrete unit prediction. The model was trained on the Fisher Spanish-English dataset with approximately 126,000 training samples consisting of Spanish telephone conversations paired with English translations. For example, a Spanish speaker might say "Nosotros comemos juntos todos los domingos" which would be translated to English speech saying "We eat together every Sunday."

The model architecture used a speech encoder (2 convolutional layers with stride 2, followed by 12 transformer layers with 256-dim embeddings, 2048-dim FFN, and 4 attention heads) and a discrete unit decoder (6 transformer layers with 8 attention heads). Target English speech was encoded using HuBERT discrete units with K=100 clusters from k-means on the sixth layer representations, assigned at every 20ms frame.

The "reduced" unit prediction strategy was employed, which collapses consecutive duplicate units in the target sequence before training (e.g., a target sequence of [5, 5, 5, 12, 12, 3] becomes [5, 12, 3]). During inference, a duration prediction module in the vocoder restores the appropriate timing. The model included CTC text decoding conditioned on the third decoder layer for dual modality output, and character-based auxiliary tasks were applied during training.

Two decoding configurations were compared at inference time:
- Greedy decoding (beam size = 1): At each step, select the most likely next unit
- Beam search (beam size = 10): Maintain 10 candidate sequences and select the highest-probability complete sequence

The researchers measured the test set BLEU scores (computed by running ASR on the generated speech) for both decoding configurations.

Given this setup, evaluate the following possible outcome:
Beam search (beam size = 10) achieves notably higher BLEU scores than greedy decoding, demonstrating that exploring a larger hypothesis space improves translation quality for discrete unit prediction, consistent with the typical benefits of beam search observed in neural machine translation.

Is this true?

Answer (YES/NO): YES